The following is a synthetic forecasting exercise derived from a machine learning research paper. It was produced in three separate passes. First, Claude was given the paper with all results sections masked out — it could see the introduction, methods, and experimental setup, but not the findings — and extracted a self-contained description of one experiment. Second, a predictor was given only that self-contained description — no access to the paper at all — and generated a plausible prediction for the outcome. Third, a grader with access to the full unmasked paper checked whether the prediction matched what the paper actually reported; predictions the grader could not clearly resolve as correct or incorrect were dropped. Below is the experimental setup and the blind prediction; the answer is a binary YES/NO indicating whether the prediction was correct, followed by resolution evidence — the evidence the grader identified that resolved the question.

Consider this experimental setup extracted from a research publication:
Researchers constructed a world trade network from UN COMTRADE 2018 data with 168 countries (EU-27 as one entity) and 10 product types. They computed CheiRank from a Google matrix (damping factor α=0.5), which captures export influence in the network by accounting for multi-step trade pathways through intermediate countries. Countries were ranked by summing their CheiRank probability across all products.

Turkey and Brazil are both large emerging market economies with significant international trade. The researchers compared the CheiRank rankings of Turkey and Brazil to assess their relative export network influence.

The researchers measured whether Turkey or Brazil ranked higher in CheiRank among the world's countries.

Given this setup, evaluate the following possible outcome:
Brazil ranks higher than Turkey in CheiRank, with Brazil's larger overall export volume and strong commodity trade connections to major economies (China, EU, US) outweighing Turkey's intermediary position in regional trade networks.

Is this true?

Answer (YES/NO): NO